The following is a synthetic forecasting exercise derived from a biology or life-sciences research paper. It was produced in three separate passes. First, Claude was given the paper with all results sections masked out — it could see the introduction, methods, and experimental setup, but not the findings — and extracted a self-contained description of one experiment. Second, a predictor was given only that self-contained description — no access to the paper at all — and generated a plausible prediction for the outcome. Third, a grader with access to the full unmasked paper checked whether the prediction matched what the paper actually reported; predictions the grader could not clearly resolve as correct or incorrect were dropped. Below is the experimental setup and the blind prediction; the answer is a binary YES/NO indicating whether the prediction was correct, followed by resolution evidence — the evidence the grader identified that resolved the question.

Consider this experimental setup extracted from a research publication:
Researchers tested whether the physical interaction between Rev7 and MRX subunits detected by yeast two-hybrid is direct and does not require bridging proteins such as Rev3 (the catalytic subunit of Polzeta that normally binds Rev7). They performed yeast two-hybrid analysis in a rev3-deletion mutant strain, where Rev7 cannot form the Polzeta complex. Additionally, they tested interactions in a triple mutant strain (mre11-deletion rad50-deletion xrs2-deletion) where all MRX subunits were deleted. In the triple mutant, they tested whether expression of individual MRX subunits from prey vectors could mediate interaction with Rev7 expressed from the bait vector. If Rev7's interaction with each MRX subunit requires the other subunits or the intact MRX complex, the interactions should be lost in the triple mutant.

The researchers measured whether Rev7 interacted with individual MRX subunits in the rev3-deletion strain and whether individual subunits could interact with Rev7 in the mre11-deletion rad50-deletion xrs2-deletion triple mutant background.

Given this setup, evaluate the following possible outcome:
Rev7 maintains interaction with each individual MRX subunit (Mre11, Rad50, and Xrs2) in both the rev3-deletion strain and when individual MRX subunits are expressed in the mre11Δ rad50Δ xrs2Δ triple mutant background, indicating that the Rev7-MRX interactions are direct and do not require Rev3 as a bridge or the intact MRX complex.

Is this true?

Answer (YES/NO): YES